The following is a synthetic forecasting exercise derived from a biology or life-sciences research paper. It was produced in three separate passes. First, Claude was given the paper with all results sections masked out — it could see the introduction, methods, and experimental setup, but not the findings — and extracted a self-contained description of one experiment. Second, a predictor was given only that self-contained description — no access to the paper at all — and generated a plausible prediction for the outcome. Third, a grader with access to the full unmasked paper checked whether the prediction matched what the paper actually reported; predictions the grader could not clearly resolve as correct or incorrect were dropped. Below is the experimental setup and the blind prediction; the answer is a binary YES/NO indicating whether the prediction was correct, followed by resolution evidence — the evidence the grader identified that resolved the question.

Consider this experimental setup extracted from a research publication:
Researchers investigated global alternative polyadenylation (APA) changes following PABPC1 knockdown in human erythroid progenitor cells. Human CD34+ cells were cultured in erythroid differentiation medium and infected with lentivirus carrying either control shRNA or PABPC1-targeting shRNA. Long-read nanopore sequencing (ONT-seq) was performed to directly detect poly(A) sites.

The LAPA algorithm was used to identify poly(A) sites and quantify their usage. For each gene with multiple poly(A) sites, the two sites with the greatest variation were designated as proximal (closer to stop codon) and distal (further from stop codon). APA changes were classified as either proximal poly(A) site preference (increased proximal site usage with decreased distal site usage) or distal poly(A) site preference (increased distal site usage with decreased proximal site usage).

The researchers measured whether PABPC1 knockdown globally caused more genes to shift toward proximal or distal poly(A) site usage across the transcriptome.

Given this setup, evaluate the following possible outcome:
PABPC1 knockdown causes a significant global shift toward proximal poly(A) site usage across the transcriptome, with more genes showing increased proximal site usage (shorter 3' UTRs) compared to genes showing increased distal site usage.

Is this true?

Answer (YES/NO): YES